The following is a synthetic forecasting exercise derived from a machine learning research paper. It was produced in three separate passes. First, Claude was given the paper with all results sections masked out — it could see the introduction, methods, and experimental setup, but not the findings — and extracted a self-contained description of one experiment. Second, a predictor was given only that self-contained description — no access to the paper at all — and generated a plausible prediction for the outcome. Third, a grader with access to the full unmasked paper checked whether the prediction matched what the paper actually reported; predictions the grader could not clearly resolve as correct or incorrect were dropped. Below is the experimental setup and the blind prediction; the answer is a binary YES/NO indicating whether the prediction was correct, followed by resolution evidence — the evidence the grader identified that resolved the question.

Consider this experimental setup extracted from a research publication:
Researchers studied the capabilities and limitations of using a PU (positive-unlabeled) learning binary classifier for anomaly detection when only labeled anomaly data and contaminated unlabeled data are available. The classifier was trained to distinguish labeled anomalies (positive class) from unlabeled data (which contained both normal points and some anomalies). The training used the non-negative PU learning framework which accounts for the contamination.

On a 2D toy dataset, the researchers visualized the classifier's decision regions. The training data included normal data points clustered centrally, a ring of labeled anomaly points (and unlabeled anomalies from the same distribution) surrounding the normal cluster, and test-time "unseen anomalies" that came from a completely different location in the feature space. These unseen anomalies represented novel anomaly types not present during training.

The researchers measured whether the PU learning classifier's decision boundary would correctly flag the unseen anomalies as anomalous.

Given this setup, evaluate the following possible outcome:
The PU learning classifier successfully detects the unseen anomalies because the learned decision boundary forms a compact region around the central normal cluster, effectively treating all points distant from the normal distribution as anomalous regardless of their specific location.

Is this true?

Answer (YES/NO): NO